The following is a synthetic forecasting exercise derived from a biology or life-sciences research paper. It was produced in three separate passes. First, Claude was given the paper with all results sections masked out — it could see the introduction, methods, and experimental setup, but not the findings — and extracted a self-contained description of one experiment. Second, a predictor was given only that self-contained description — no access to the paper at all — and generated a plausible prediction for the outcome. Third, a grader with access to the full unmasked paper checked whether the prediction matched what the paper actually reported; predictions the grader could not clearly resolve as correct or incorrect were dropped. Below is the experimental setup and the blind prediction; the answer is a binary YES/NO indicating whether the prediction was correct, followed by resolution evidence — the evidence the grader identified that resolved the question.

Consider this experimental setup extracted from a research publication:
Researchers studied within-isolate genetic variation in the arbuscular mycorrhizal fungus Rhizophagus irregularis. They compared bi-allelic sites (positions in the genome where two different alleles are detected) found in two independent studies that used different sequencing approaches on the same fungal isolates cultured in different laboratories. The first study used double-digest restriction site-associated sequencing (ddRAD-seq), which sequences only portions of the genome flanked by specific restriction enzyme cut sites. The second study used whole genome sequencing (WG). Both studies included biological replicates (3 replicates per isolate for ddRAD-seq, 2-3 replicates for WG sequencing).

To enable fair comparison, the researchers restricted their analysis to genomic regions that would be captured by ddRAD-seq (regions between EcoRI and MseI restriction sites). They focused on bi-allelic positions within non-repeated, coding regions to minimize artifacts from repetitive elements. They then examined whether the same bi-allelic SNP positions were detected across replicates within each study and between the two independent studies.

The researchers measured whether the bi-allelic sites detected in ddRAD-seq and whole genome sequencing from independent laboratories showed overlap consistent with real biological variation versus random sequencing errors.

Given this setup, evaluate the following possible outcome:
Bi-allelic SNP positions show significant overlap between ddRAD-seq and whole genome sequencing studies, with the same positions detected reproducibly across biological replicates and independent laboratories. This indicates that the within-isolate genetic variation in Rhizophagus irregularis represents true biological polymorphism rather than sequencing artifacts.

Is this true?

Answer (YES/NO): YES